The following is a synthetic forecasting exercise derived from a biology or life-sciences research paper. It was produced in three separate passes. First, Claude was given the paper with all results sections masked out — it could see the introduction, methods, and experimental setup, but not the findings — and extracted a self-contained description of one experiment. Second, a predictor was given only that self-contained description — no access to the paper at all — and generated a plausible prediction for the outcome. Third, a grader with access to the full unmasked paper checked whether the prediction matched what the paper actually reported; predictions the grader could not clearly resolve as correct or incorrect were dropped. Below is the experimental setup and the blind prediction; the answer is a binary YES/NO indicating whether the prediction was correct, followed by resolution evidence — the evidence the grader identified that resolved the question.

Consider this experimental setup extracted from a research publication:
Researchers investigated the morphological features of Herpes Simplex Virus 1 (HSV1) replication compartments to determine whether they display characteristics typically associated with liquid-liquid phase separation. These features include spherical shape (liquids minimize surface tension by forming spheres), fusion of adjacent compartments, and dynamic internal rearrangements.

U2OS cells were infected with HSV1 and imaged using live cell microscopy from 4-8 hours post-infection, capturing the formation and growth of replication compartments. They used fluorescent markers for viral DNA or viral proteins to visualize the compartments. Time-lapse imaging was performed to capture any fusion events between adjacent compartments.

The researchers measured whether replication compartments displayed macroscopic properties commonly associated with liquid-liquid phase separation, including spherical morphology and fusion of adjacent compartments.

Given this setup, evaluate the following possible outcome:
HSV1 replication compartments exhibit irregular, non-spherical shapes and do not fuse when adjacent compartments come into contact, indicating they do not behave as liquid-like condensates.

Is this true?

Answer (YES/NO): NO